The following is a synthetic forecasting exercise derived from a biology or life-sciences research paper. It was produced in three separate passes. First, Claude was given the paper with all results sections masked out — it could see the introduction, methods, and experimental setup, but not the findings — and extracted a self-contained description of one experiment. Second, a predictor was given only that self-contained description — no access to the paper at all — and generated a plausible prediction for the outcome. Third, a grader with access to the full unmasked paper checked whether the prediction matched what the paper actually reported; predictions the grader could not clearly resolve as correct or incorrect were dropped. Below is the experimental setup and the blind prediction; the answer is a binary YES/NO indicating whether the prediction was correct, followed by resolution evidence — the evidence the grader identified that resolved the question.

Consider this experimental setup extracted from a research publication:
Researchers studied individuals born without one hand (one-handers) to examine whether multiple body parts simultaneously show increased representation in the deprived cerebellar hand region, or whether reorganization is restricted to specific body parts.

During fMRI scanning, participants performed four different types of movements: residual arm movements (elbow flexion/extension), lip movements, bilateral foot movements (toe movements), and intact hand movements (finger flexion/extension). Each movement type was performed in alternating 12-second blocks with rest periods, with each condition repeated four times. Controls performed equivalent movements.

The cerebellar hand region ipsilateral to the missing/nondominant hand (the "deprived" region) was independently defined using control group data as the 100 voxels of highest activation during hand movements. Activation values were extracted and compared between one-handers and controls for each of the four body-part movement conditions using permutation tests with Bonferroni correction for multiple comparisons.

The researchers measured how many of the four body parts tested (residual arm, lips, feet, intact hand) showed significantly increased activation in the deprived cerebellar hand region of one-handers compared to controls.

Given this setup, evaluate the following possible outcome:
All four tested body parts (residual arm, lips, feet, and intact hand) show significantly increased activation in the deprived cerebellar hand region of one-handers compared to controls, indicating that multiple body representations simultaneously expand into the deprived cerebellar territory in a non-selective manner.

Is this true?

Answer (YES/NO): NO